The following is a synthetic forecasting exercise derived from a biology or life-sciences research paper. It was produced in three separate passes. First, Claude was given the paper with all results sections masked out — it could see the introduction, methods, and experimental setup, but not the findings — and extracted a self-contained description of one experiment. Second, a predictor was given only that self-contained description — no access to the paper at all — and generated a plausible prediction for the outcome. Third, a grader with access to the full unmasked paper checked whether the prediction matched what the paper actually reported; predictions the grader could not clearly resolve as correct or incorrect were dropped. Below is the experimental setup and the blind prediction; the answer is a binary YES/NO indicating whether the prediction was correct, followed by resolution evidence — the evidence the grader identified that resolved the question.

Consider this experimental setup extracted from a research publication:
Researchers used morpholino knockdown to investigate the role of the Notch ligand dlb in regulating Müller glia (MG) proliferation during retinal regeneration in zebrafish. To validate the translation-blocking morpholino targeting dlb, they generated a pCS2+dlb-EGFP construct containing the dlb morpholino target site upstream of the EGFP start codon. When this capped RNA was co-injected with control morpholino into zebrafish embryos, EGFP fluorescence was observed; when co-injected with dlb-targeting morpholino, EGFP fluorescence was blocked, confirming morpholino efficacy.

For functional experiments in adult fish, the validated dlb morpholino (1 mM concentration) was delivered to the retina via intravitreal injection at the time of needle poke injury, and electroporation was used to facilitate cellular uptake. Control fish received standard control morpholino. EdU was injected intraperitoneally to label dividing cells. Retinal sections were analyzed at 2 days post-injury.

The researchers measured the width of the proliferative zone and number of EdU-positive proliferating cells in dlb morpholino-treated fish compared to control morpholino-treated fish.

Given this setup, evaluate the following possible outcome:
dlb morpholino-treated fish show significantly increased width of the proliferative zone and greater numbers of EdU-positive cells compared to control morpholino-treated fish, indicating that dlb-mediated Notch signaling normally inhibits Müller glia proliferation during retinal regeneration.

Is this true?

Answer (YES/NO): YES